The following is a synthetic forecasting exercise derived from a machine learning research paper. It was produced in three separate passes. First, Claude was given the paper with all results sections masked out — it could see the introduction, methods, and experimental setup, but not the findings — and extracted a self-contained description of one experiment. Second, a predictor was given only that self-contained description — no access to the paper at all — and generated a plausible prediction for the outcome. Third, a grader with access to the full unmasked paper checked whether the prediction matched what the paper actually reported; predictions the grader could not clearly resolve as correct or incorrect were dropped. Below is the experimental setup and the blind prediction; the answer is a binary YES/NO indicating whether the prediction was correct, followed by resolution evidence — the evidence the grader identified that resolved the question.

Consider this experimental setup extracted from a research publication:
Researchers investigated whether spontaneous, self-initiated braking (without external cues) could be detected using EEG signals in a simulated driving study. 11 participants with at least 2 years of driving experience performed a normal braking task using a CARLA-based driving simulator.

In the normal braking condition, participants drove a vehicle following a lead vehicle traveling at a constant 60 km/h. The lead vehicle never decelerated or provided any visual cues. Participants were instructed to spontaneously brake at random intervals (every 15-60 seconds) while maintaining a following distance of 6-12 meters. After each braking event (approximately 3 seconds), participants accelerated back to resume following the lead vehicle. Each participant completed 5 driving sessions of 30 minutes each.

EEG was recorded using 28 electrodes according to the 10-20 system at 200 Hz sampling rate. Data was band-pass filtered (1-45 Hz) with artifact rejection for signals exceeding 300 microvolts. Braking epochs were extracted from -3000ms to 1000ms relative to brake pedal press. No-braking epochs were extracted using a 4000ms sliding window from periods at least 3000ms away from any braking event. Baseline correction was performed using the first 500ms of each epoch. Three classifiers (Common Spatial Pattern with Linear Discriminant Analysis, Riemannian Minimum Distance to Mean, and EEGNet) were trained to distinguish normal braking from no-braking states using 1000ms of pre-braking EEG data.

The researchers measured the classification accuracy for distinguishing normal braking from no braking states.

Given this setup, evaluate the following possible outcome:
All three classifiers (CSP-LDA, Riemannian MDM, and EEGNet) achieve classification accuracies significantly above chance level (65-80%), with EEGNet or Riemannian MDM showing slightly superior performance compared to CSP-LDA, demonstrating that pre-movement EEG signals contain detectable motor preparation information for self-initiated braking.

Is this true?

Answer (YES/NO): NO